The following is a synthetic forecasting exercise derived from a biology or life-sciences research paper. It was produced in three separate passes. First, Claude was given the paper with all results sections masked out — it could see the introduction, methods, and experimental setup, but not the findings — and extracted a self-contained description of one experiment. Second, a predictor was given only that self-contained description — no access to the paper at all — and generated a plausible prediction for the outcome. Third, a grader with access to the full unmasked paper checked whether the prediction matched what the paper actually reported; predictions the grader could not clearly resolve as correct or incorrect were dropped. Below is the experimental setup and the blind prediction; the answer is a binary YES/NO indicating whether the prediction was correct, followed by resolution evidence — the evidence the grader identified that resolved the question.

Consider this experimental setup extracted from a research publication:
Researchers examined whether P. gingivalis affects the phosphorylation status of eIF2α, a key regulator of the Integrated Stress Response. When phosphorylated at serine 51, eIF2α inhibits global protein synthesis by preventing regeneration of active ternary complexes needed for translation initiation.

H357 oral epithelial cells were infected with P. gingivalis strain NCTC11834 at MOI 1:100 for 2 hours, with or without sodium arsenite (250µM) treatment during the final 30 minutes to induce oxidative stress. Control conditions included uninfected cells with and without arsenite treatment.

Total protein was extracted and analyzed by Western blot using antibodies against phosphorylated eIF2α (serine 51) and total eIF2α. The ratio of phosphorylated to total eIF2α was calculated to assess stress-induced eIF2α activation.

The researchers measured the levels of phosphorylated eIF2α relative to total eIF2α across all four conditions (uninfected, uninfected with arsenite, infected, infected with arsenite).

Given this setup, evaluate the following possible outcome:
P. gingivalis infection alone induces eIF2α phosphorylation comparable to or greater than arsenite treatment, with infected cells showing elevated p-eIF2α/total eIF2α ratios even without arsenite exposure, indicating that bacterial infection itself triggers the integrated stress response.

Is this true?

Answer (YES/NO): NO